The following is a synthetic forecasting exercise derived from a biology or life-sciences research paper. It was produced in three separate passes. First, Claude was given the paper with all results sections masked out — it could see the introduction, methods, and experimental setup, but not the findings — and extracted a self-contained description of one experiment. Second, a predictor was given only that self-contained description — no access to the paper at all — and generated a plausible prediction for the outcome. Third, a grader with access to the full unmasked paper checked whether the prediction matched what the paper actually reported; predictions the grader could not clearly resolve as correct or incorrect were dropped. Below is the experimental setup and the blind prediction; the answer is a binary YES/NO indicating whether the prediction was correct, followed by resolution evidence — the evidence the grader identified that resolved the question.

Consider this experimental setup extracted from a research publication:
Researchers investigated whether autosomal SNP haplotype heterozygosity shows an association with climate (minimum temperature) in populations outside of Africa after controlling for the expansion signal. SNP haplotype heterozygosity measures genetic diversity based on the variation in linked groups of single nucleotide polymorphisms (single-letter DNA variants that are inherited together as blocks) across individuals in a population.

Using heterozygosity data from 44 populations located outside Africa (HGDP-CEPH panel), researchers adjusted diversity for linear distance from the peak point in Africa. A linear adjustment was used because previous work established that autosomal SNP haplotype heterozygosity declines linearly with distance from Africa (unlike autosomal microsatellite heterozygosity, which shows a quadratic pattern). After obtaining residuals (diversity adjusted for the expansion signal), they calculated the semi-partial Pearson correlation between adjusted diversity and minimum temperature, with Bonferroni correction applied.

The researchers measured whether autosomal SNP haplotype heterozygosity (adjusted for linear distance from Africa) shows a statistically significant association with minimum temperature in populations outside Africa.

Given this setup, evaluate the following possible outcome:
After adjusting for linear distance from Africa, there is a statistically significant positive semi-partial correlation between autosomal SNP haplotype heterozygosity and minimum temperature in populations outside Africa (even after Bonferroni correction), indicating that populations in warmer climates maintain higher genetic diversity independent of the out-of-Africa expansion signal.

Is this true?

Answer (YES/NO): NO